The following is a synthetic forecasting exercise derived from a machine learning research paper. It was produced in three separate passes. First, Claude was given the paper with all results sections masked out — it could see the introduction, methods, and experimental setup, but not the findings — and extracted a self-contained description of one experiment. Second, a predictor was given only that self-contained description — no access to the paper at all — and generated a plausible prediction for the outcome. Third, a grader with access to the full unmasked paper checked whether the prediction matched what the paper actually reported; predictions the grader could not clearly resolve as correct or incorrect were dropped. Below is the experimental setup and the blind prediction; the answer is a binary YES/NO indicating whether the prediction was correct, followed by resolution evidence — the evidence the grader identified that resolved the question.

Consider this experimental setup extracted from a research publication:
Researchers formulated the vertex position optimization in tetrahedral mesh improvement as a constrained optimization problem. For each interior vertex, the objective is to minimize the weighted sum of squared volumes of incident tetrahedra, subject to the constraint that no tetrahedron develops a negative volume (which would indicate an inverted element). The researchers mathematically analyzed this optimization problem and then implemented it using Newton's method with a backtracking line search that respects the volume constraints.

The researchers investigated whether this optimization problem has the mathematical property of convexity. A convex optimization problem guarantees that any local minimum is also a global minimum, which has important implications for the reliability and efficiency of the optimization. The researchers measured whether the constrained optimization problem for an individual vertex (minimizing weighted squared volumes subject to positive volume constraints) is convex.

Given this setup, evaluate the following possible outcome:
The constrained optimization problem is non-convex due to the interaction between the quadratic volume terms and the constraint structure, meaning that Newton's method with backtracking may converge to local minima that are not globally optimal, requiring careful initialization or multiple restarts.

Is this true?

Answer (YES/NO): NO